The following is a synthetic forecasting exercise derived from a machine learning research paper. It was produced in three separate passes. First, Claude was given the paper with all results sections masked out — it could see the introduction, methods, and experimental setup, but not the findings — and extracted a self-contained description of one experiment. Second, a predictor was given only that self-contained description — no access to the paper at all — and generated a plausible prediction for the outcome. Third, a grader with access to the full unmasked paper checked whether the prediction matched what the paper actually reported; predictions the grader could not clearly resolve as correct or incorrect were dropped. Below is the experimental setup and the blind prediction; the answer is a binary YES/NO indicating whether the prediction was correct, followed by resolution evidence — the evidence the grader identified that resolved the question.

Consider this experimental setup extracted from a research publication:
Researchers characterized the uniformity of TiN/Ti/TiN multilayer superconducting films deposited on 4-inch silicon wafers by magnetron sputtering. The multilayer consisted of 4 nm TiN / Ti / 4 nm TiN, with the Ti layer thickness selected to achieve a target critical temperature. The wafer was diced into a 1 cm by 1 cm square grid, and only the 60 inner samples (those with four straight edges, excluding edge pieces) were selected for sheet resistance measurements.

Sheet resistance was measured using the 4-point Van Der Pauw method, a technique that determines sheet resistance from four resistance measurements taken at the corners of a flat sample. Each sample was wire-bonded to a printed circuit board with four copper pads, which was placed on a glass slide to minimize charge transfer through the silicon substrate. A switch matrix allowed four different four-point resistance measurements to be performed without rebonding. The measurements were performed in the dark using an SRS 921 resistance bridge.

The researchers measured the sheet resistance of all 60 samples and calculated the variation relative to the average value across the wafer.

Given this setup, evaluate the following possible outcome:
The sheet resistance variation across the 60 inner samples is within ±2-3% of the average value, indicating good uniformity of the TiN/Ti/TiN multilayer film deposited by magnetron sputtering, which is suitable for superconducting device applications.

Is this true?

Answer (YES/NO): NO